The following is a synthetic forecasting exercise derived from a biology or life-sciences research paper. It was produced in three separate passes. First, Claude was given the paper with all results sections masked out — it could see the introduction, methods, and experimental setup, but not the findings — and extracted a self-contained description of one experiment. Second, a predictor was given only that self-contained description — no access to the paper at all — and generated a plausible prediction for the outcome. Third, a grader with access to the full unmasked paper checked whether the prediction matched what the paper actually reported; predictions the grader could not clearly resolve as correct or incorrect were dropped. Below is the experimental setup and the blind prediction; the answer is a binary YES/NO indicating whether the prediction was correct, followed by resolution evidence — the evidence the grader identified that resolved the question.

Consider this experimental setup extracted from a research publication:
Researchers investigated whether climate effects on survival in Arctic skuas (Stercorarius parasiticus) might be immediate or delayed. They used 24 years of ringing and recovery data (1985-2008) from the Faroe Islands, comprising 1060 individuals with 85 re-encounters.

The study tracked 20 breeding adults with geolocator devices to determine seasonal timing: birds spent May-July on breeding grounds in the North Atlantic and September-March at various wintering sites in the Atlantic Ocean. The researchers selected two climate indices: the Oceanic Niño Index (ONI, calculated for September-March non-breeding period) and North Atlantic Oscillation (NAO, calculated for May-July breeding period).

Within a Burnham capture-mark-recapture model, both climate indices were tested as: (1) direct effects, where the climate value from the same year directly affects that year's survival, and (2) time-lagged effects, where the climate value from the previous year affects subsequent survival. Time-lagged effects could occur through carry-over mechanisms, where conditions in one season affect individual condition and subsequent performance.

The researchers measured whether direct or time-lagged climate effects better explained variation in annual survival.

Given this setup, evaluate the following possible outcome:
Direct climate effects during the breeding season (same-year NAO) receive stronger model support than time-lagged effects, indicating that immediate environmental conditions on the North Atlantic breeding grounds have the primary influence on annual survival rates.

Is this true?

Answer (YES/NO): NO